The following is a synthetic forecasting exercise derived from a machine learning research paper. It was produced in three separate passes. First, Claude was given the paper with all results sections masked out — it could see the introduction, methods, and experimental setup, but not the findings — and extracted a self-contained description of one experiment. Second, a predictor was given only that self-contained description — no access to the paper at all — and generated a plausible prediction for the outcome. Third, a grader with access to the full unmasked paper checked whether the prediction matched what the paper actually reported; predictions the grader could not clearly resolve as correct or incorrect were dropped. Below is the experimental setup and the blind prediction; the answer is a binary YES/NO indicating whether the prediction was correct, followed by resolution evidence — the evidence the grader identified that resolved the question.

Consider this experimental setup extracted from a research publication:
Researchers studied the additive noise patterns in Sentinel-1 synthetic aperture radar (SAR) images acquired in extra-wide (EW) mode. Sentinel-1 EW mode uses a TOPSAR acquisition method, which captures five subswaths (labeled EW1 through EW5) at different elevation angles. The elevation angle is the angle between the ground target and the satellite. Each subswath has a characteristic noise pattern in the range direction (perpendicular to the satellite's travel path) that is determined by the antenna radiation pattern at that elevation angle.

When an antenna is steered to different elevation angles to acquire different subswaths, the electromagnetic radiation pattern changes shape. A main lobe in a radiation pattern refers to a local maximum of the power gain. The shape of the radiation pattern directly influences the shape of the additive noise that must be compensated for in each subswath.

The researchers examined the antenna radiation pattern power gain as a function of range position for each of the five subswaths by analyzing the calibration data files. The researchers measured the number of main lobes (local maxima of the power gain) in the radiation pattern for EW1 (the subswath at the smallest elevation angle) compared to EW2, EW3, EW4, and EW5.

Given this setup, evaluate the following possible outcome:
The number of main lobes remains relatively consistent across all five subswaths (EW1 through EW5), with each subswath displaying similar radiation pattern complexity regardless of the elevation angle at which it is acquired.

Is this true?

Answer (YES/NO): NO